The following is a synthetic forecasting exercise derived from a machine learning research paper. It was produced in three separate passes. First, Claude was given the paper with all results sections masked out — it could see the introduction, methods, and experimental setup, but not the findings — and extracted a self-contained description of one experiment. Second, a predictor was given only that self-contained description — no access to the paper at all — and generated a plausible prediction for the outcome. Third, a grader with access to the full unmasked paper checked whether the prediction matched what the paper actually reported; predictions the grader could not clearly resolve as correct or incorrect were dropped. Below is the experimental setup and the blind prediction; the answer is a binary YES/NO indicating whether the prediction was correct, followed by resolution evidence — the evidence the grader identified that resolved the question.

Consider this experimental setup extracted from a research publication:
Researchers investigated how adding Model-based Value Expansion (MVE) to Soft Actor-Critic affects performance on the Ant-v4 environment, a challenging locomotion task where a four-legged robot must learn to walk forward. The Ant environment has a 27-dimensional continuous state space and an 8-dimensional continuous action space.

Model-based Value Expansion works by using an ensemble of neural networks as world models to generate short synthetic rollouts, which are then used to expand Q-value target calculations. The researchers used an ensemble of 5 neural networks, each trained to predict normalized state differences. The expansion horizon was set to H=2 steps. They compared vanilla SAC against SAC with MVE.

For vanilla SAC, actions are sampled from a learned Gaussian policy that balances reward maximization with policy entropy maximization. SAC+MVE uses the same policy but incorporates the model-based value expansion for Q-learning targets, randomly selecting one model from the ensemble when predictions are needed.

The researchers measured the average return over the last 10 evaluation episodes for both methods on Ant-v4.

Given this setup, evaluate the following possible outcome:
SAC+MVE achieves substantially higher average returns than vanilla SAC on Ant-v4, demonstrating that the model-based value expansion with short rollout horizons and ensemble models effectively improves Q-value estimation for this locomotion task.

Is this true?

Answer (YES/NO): YES